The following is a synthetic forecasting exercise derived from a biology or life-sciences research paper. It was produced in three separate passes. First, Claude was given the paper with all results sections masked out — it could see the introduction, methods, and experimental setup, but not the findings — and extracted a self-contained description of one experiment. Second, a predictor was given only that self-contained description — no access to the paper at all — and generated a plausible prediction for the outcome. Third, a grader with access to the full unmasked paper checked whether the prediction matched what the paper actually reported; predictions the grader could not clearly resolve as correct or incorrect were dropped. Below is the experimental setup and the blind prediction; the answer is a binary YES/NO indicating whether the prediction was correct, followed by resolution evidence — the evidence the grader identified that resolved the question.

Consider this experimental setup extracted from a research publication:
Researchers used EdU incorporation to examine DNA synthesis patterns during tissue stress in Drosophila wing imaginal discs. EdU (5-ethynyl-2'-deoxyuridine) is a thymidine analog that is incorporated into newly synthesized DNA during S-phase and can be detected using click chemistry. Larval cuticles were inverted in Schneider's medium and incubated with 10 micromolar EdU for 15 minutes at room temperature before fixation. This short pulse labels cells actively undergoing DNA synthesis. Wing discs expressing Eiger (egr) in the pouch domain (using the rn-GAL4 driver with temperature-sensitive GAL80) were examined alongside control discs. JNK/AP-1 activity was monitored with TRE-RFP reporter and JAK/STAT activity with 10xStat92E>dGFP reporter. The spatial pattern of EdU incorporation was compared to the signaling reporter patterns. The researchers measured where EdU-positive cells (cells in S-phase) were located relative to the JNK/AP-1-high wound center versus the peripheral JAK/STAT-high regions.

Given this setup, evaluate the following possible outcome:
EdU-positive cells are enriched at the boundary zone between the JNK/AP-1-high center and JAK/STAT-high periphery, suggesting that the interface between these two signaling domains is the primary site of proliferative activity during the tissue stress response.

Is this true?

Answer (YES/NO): NO